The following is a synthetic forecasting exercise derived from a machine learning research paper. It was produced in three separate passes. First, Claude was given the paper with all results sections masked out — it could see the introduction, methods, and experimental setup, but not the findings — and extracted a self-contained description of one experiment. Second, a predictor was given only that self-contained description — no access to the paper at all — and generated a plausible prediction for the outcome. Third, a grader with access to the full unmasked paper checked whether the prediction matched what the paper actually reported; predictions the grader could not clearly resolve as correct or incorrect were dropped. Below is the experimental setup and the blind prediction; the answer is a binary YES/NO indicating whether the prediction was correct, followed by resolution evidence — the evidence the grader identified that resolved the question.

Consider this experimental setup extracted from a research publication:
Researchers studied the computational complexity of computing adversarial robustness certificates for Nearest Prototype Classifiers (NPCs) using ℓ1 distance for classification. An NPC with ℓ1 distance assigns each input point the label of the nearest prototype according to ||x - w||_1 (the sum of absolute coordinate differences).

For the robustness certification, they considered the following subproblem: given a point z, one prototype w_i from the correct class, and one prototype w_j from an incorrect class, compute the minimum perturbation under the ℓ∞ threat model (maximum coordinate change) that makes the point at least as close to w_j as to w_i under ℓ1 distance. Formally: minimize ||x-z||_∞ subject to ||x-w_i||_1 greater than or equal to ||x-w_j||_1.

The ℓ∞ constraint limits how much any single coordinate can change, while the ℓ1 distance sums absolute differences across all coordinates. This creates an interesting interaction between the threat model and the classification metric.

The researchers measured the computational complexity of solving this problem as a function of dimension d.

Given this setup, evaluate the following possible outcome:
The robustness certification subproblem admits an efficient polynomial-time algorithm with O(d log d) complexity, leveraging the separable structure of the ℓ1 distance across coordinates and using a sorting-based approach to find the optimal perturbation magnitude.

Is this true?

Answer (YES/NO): YES